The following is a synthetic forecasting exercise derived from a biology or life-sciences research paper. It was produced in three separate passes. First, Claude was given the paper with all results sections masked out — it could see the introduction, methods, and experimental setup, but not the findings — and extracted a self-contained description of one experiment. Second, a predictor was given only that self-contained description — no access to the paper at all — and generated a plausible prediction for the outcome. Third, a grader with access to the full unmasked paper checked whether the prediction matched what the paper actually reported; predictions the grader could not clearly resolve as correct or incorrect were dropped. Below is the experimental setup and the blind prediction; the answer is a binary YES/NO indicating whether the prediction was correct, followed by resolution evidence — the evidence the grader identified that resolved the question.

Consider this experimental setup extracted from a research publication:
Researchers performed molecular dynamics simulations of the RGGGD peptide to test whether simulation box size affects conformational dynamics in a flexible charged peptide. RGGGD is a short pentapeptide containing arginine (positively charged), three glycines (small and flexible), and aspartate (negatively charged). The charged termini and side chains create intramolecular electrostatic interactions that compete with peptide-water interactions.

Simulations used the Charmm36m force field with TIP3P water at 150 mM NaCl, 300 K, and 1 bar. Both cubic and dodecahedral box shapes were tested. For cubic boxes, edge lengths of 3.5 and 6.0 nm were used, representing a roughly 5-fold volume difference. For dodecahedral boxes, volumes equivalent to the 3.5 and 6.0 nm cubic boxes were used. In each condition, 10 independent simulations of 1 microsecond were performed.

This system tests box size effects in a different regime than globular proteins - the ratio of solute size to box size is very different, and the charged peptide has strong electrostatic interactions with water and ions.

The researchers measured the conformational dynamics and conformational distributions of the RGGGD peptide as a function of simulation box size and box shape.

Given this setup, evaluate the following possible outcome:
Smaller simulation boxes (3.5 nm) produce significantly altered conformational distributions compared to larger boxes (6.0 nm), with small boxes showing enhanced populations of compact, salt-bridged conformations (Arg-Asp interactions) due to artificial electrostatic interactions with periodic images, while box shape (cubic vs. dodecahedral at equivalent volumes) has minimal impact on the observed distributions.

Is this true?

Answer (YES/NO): NO